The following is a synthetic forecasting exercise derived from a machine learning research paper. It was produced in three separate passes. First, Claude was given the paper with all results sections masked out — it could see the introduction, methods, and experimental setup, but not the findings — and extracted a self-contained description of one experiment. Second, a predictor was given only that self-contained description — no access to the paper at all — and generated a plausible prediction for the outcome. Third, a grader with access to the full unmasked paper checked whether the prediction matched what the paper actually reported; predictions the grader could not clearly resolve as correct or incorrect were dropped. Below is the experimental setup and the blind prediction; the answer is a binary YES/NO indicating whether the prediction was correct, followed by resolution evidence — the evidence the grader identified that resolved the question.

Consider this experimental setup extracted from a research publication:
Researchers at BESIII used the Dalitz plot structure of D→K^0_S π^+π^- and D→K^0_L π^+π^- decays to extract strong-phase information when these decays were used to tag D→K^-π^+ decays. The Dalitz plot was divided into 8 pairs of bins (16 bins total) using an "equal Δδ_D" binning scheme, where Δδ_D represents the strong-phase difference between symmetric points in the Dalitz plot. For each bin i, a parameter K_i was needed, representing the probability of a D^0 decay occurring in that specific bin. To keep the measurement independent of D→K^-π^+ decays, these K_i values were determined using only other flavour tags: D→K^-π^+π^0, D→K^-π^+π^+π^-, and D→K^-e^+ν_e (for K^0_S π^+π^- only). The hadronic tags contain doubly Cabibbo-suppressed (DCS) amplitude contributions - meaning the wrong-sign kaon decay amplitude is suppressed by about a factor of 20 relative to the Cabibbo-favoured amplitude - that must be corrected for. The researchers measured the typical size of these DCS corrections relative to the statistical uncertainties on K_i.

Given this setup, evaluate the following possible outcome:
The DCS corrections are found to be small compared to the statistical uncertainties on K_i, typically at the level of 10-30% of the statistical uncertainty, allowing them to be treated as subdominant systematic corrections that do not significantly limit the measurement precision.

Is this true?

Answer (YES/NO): NO